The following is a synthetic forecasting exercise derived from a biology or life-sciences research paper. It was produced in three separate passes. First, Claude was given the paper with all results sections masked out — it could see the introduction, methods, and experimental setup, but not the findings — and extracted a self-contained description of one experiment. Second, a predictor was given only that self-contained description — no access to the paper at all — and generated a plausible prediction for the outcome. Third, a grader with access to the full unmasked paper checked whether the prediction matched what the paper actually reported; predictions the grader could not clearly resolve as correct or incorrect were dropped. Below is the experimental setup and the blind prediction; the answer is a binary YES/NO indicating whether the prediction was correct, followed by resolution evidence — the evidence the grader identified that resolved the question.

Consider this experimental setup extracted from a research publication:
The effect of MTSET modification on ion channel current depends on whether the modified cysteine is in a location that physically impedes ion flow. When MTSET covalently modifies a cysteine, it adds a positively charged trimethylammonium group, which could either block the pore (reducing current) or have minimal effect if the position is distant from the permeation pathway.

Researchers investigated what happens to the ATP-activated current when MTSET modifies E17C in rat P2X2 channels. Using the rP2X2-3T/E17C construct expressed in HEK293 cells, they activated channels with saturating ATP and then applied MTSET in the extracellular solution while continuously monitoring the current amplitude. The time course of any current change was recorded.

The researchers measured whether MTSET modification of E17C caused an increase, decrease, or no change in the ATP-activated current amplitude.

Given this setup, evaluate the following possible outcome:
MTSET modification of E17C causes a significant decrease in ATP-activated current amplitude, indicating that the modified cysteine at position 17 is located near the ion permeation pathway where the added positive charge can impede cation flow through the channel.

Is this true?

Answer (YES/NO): YES